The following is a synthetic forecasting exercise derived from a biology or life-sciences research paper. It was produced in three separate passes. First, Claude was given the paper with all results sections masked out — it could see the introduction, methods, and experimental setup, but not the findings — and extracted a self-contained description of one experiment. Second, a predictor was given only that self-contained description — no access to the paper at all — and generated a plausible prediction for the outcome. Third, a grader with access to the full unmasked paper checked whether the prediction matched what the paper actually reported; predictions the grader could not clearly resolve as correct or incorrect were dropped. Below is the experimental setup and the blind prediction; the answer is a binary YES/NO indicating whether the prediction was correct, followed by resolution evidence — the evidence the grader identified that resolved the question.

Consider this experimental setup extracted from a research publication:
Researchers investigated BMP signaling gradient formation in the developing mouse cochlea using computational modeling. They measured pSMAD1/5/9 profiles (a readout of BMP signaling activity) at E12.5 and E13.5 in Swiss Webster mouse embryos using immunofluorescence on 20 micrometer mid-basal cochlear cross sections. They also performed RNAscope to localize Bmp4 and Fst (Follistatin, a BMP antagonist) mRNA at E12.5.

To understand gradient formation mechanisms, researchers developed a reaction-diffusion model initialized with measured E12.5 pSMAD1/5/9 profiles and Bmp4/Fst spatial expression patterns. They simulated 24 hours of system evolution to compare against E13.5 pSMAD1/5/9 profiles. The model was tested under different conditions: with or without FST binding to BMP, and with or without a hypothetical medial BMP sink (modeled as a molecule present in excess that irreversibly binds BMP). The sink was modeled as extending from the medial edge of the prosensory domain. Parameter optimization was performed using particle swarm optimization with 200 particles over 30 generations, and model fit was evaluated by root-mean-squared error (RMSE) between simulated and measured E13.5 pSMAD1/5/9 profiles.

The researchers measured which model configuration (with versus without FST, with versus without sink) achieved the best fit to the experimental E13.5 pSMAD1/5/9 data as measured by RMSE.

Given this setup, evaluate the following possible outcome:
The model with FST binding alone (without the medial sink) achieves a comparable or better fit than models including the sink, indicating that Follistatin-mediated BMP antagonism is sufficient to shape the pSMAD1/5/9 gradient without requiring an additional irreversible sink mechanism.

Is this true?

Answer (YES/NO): NO